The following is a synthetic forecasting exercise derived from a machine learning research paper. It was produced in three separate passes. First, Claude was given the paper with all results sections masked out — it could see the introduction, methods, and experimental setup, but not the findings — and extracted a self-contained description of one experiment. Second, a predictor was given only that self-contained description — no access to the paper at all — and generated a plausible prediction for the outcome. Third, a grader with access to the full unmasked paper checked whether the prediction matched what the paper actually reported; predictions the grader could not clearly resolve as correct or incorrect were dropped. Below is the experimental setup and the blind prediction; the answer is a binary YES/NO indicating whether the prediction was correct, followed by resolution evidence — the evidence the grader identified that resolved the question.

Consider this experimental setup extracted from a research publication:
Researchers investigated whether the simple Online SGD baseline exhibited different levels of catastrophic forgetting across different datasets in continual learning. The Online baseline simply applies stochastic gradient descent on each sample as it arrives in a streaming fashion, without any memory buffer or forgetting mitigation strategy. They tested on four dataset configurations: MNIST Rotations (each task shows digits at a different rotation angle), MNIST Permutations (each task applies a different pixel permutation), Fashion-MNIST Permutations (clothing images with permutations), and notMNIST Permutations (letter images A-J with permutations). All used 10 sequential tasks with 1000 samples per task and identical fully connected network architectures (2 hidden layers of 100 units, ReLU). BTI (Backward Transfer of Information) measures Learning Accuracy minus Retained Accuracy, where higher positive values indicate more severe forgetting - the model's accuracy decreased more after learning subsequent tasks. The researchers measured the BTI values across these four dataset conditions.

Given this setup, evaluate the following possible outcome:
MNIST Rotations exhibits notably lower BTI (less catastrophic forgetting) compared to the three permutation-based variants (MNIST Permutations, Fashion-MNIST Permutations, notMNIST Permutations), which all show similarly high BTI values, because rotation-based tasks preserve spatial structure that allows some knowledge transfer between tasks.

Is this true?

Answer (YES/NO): NO